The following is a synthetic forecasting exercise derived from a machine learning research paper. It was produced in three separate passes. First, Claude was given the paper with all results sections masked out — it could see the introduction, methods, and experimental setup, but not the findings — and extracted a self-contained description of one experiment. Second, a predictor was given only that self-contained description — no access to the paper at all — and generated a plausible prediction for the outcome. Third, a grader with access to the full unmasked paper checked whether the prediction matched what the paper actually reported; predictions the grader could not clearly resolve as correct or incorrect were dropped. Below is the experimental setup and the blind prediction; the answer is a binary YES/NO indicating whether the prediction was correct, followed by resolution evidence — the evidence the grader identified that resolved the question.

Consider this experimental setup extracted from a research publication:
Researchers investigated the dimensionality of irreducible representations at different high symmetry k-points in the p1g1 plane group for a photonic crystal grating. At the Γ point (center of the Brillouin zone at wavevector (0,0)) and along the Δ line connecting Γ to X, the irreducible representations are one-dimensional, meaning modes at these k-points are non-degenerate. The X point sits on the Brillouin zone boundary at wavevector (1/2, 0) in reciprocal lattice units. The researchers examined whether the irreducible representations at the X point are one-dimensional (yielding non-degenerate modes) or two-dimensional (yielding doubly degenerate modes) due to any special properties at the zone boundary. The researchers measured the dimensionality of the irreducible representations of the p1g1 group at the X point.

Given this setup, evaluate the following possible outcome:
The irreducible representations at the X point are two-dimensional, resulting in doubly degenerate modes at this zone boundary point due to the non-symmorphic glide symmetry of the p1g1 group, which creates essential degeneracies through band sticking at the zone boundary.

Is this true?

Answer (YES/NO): NO